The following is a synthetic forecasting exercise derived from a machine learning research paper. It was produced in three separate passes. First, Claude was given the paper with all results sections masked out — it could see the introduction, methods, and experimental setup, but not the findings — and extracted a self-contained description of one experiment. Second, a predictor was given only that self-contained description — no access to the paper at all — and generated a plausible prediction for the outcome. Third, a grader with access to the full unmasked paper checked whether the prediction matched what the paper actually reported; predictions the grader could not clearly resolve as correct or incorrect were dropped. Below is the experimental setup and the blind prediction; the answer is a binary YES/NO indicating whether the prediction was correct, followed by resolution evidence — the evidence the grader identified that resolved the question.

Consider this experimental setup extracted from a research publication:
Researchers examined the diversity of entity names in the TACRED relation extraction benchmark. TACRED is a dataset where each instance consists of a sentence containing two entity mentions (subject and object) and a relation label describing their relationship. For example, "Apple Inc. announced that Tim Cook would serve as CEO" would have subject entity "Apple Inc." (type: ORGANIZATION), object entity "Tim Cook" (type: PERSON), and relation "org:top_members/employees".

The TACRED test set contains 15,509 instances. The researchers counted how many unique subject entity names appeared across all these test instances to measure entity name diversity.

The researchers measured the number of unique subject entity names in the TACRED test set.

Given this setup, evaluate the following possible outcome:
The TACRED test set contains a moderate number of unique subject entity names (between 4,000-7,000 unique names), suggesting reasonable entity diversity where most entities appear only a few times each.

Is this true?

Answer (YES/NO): NO